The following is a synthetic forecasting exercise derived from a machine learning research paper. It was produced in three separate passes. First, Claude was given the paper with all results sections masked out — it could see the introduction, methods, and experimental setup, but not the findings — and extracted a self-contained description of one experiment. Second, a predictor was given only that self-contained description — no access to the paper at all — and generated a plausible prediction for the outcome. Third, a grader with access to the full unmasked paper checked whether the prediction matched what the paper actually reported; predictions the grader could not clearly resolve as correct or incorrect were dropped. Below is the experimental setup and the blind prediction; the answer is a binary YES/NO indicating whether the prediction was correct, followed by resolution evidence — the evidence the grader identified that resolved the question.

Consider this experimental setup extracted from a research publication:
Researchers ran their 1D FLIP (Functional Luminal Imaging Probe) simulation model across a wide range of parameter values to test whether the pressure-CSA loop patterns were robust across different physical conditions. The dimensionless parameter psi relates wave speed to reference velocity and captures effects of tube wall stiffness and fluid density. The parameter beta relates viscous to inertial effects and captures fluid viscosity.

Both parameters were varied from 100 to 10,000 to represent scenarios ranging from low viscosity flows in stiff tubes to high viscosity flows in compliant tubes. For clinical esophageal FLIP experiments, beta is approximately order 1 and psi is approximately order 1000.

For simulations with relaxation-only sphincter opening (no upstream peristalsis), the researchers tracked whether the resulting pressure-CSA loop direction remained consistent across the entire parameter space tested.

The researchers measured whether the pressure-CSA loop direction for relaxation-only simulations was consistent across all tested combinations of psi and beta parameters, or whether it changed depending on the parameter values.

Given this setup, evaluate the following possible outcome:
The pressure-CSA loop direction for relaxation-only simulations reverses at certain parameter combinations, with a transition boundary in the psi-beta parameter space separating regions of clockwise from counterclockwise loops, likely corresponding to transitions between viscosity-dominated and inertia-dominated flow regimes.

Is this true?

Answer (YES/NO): NO